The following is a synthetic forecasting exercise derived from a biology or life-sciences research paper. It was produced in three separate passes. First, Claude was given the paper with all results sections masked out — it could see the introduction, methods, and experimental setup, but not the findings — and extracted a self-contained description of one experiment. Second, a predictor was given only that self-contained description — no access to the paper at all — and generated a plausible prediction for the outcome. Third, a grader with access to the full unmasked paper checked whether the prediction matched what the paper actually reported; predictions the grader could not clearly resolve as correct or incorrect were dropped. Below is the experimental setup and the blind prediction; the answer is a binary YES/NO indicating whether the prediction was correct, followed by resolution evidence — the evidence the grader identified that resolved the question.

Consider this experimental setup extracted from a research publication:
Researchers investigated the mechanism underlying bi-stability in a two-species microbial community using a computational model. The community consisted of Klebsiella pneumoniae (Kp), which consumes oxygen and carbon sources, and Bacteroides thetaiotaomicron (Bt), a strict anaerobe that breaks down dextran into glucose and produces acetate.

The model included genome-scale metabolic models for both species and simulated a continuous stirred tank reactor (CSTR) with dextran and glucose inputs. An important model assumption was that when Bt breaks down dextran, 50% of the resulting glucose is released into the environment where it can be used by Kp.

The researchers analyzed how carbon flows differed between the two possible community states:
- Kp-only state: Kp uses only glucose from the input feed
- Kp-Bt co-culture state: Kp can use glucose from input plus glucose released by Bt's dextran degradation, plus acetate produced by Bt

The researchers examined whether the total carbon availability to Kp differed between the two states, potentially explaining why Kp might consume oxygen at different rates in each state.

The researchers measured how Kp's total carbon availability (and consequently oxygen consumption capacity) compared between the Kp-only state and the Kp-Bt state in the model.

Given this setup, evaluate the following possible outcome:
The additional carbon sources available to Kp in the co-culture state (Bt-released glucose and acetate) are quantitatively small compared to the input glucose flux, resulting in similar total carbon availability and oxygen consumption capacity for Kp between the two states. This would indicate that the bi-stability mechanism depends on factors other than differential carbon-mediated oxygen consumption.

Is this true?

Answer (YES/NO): NO